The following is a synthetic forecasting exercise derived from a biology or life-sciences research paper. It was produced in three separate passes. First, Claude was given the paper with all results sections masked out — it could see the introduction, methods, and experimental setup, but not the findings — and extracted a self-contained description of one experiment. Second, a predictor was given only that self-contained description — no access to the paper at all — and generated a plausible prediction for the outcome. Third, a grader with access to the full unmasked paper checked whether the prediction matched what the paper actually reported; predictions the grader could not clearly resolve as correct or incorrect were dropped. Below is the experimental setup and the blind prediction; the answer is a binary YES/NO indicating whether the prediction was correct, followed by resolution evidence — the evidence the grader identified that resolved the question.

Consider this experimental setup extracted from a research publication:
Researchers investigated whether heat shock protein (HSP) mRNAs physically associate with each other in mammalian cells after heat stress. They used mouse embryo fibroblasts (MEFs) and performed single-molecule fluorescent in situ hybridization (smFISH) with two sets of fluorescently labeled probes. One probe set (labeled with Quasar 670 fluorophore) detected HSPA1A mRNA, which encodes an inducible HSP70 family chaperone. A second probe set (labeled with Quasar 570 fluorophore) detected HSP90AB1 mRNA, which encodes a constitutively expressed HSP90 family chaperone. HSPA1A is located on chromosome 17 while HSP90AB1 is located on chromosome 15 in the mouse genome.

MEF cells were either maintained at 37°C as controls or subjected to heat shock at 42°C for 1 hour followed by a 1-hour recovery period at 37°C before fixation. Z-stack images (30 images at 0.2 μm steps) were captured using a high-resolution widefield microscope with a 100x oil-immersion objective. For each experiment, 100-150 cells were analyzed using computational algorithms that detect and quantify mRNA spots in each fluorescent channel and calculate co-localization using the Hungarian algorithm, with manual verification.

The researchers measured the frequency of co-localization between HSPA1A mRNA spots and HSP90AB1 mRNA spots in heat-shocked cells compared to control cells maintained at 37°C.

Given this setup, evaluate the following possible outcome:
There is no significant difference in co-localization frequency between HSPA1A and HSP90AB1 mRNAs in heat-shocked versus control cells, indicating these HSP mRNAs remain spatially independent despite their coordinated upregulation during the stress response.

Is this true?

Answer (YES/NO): NO